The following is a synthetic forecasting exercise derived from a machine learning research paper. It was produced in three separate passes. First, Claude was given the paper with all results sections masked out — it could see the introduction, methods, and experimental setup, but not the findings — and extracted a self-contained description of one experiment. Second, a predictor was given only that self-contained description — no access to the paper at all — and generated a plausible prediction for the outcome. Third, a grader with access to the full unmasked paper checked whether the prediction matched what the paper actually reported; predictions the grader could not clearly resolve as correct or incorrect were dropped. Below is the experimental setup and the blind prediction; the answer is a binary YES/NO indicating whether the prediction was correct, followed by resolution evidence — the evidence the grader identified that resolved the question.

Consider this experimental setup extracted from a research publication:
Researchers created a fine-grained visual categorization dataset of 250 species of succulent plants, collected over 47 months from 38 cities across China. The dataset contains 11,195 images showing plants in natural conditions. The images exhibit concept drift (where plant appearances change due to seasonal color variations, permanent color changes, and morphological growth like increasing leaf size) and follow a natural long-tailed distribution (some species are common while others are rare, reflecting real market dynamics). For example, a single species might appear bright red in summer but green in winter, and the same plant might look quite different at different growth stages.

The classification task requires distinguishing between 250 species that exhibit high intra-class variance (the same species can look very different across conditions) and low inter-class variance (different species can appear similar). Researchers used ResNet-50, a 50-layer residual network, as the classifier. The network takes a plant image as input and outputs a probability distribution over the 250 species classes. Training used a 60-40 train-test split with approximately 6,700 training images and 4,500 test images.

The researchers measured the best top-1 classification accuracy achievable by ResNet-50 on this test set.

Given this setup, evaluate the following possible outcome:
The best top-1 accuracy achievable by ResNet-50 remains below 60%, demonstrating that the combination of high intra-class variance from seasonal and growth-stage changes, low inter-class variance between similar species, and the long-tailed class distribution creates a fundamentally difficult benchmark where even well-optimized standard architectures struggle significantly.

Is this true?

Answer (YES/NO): NO